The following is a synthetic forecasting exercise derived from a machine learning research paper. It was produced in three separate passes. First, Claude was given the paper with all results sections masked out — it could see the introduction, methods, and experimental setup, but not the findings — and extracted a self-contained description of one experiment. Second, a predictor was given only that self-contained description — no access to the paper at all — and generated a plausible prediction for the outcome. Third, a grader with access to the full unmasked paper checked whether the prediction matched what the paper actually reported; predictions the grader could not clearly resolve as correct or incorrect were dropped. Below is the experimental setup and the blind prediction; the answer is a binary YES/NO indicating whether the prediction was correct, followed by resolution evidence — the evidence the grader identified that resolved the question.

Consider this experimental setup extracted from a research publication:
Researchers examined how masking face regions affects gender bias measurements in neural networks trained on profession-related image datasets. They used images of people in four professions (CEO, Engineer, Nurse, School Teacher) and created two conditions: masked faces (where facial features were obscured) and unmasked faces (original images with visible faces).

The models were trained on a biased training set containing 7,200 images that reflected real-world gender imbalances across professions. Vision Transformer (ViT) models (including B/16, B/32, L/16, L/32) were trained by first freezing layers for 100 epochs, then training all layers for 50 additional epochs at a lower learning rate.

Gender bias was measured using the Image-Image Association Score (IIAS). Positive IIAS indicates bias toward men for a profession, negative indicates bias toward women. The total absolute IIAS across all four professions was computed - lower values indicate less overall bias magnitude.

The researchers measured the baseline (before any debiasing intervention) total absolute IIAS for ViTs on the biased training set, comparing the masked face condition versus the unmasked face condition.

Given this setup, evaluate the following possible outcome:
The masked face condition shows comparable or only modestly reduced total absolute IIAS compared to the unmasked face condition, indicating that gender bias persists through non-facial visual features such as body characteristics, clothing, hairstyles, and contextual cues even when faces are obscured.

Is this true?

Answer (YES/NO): YES